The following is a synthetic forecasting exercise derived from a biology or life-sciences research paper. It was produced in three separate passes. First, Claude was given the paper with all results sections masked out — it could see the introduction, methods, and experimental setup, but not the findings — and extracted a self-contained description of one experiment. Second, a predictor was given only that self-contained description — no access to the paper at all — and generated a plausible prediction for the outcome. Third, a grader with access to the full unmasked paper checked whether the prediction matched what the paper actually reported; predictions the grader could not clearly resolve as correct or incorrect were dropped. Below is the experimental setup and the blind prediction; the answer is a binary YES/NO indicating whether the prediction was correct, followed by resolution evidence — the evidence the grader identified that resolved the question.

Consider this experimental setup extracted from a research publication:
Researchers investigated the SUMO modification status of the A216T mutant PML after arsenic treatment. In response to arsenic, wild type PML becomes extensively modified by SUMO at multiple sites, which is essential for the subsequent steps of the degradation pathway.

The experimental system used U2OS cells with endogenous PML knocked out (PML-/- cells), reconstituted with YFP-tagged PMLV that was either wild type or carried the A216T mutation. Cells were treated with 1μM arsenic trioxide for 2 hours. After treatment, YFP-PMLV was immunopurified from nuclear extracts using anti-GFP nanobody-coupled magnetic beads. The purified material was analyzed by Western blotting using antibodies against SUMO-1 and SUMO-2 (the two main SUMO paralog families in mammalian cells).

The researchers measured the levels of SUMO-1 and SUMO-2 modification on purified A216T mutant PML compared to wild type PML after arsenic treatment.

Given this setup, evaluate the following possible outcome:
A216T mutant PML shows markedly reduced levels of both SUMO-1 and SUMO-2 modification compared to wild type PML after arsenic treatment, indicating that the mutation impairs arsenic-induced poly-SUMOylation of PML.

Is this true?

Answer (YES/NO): YES